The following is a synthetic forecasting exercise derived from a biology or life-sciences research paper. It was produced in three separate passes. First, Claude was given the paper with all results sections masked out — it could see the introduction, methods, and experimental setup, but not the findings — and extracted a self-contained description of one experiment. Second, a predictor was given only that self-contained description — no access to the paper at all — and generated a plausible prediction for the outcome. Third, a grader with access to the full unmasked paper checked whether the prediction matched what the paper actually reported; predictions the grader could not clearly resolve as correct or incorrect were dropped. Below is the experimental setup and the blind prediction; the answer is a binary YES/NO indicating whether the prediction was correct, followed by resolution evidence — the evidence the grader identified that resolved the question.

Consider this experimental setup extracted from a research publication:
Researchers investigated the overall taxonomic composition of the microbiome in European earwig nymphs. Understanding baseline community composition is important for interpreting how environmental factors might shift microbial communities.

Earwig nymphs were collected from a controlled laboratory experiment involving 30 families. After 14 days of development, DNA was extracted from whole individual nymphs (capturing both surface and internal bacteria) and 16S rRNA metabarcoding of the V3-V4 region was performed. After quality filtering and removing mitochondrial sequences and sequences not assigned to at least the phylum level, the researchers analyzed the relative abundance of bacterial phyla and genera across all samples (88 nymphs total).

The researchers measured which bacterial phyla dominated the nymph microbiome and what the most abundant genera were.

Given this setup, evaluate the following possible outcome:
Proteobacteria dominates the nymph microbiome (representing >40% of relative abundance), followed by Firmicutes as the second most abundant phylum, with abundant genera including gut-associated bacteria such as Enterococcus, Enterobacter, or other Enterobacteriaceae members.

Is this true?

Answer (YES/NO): NO